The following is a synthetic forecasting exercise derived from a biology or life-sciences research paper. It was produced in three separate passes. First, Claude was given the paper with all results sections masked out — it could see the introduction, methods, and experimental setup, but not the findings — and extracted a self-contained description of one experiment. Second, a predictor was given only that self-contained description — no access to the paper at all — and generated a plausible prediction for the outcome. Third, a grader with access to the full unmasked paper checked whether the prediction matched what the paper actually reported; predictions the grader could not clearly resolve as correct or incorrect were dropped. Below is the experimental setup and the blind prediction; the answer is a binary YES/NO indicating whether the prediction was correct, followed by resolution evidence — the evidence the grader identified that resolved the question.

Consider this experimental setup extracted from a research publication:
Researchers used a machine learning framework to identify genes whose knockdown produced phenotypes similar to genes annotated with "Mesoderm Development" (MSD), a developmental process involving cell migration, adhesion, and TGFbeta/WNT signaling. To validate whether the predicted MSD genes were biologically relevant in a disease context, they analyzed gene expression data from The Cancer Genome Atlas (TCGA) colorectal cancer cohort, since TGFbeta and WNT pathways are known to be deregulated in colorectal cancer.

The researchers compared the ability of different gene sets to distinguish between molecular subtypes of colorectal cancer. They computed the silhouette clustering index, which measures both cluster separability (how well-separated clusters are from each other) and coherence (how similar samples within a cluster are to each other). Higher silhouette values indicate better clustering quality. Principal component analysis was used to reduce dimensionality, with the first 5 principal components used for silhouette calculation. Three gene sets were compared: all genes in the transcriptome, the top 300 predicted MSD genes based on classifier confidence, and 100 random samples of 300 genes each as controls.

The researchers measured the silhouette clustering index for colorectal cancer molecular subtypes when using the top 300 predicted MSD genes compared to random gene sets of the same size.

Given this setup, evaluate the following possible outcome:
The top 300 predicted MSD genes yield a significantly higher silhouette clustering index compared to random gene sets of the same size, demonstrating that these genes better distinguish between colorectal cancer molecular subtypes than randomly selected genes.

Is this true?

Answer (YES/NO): YES